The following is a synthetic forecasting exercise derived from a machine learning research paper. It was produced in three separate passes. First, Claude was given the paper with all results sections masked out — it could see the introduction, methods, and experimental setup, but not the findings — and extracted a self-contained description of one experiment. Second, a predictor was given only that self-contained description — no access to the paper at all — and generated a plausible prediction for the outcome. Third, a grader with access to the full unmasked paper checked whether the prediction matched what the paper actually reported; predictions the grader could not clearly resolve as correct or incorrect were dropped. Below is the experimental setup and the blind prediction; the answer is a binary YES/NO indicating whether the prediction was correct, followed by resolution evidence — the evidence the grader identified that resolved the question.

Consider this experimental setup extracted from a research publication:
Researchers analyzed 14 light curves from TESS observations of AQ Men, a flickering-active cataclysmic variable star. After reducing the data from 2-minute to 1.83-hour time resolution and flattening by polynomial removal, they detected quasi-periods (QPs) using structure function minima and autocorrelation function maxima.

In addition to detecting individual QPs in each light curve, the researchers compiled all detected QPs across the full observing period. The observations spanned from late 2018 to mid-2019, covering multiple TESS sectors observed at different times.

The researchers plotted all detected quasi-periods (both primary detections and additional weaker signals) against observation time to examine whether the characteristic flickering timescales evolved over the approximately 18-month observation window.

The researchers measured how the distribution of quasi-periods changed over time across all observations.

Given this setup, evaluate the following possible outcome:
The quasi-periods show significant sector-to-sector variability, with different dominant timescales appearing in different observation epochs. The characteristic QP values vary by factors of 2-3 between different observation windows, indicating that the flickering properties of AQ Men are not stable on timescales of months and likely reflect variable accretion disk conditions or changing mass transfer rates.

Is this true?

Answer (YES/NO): NO